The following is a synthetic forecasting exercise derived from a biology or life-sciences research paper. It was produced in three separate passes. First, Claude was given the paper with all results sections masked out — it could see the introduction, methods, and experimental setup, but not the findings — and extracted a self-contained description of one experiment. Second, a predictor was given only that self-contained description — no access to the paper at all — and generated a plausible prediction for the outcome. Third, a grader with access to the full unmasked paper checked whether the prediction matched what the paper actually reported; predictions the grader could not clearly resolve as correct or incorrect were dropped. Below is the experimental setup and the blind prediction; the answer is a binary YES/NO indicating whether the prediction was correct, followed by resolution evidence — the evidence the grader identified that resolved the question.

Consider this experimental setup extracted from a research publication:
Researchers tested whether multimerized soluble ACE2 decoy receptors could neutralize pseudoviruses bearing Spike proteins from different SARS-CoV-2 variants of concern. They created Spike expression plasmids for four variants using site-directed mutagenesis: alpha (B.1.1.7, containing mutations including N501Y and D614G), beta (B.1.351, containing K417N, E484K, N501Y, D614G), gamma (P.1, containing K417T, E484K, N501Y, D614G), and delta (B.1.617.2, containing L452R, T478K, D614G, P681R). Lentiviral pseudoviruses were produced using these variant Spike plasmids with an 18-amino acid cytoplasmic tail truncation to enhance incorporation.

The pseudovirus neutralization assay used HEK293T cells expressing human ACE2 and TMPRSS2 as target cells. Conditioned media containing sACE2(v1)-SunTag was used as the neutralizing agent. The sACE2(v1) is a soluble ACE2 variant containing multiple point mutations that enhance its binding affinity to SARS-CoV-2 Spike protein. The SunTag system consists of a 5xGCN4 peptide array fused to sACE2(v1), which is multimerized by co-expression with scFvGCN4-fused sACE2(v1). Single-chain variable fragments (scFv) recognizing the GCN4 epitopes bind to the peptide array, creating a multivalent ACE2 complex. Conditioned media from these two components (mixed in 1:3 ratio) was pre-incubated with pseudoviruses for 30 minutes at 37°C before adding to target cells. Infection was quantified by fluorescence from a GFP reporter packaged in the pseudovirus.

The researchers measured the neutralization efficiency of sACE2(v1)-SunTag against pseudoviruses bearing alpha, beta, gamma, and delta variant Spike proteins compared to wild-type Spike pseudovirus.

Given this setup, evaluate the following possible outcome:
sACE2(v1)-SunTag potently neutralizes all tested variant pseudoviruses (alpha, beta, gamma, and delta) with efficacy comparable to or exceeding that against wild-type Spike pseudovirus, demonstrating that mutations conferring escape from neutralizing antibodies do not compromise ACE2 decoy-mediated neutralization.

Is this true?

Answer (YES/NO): YES